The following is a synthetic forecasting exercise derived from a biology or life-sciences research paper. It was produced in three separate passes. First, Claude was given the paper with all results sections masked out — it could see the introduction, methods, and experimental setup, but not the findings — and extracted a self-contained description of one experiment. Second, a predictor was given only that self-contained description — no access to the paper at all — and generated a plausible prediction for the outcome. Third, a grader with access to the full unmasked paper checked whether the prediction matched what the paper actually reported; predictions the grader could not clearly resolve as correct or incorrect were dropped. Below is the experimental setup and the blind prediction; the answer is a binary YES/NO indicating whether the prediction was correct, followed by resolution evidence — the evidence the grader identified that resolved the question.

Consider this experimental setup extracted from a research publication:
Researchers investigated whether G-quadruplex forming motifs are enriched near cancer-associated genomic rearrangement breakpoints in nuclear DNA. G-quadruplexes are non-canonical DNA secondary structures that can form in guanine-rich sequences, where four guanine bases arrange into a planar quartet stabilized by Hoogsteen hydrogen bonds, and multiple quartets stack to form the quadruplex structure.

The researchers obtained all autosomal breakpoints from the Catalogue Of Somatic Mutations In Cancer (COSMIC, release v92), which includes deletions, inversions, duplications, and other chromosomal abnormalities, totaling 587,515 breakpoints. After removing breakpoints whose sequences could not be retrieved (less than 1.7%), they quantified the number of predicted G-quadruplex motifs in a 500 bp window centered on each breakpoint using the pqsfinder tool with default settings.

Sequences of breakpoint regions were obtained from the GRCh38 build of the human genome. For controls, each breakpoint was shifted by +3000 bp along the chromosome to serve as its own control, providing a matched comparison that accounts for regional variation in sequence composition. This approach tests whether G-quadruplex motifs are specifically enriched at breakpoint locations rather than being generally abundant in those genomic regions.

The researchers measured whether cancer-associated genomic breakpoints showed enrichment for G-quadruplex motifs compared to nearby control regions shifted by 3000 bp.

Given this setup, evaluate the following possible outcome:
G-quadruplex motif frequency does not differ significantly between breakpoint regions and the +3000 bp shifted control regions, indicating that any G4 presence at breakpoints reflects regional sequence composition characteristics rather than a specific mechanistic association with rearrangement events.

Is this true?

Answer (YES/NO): NO